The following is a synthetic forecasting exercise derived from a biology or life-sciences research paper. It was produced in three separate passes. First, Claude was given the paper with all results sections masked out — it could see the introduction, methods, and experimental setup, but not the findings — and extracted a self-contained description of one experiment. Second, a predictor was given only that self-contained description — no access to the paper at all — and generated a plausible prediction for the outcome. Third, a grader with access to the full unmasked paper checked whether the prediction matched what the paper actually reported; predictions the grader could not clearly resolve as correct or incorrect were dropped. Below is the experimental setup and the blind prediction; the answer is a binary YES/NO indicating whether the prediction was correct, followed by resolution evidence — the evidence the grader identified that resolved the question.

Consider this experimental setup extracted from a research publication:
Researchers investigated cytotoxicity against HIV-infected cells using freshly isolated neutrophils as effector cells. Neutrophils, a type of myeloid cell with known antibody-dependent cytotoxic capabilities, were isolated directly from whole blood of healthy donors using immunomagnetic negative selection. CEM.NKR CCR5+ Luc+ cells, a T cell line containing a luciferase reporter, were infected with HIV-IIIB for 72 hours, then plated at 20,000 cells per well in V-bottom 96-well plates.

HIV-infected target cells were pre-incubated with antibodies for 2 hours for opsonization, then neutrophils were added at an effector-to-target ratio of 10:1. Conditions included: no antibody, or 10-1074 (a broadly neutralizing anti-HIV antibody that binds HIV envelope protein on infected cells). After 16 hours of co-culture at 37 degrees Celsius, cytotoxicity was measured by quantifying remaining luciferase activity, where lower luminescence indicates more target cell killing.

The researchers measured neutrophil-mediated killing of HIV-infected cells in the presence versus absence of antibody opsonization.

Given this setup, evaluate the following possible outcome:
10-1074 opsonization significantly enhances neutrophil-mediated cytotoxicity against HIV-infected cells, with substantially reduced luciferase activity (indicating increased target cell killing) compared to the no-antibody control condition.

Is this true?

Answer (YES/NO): NO